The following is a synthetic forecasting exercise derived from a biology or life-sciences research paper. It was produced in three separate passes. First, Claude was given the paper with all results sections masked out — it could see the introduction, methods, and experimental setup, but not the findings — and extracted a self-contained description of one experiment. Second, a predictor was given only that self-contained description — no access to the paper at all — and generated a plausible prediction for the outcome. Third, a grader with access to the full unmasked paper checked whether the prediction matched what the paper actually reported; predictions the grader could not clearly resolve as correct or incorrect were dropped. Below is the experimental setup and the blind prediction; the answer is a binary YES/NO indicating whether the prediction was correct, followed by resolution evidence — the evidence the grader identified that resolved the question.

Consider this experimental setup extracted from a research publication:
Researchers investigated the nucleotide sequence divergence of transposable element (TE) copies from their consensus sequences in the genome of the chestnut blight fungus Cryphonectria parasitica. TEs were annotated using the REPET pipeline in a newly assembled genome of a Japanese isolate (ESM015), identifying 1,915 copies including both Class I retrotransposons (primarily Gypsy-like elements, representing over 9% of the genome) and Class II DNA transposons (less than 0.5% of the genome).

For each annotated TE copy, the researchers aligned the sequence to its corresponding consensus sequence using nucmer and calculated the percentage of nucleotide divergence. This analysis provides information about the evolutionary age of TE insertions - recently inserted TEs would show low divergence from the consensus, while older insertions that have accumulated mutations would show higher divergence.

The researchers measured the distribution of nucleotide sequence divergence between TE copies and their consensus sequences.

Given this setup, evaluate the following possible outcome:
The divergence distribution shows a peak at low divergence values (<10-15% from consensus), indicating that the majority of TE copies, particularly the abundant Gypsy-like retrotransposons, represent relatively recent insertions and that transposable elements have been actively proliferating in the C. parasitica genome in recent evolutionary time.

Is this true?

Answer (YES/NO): NO